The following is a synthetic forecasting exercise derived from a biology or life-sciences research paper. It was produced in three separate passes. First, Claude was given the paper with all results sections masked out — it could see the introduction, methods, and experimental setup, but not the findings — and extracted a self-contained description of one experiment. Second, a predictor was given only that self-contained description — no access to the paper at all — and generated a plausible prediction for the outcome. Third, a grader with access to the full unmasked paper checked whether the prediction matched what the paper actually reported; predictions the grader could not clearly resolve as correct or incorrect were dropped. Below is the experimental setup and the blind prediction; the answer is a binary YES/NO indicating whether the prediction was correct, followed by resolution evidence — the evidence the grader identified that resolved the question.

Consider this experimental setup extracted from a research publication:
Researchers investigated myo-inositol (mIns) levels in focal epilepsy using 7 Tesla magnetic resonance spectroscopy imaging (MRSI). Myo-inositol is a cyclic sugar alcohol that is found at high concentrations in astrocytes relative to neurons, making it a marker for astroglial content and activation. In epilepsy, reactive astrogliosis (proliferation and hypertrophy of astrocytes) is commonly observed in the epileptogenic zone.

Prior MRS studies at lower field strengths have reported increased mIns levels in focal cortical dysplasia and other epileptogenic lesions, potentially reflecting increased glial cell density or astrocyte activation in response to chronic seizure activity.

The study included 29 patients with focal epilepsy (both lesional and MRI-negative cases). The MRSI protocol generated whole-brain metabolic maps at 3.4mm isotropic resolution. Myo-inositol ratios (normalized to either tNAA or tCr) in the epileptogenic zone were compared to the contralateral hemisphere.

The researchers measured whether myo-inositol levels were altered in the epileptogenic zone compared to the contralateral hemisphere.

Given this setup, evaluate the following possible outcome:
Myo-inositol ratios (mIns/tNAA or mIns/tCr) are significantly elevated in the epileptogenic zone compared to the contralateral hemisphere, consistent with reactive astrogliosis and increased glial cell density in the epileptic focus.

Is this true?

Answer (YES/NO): YES